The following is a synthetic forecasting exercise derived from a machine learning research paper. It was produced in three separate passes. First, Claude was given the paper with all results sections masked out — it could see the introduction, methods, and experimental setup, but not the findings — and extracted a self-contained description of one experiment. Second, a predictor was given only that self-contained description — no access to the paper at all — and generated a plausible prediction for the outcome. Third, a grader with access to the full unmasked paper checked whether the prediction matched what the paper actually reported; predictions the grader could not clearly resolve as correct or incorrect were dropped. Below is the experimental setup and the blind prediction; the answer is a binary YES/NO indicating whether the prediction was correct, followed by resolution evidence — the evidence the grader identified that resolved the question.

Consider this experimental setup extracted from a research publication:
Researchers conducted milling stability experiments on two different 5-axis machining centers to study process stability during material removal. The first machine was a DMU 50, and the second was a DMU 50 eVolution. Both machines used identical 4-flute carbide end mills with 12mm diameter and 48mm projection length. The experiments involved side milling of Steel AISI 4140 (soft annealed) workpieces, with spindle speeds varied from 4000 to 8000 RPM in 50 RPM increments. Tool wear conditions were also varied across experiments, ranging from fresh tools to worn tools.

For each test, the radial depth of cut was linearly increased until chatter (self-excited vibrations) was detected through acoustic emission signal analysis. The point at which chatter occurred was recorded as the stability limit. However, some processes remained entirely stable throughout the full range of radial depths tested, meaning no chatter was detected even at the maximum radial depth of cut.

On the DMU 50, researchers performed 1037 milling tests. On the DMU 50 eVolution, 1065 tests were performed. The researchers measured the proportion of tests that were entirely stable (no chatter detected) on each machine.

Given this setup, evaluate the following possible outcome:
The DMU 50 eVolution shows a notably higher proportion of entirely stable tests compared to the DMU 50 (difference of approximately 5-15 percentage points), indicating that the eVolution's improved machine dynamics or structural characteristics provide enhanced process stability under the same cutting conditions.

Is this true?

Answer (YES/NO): YES